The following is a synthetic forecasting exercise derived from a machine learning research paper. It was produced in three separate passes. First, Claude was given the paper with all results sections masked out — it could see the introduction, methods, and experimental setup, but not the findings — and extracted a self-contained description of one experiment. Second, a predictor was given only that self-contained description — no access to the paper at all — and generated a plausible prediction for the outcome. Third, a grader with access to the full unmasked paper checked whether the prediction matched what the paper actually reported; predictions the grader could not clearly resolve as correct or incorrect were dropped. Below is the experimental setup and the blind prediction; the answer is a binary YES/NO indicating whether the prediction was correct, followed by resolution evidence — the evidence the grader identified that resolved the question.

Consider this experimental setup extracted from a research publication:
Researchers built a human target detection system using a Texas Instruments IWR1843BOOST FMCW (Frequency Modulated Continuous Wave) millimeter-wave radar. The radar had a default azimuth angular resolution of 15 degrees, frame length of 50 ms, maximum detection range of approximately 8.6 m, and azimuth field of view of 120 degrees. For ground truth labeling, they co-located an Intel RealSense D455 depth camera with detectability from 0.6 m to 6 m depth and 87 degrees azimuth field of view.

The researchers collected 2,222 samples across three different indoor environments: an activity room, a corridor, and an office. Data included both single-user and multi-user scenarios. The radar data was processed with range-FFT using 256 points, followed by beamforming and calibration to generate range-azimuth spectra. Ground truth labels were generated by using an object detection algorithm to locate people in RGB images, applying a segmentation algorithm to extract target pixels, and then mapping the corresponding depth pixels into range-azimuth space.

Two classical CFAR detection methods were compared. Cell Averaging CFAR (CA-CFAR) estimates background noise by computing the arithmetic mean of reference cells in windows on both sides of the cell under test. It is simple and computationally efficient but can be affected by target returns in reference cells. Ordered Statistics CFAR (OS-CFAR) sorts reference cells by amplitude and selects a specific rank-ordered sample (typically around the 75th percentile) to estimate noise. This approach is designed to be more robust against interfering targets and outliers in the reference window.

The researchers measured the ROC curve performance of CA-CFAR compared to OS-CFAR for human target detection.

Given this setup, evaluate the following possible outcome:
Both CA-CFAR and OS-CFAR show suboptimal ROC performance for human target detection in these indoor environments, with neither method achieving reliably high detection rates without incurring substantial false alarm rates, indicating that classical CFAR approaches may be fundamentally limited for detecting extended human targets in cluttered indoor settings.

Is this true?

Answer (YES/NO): YES